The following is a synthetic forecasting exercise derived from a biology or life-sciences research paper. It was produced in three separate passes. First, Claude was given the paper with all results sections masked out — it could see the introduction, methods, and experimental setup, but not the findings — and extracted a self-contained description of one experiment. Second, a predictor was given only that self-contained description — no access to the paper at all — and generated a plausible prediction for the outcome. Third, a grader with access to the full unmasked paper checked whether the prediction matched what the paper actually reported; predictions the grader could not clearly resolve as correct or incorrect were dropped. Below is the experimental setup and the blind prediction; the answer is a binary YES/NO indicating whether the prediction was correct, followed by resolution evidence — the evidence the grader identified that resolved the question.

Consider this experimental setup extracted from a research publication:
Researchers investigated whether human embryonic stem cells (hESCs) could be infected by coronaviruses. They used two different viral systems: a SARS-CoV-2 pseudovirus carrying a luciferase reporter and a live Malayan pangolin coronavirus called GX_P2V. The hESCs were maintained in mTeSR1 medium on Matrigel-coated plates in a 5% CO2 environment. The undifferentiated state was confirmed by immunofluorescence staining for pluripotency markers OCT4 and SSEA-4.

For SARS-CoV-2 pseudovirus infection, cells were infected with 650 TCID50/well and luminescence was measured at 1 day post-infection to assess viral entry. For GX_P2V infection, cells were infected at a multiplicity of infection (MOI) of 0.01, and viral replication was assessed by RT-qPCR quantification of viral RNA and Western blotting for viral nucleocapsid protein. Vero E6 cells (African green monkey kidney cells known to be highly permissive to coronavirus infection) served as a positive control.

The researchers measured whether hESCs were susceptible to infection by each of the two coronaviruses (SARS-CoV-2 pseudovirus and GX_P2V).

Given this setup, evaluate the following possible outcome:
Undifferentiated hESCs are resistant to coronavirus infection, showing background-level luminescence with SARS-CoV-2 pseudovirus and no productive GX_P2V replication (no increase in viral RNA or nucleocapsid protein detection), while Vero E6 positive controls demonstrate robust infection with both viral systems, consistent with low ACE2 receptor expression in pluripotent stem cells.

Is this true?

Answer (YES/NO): NO